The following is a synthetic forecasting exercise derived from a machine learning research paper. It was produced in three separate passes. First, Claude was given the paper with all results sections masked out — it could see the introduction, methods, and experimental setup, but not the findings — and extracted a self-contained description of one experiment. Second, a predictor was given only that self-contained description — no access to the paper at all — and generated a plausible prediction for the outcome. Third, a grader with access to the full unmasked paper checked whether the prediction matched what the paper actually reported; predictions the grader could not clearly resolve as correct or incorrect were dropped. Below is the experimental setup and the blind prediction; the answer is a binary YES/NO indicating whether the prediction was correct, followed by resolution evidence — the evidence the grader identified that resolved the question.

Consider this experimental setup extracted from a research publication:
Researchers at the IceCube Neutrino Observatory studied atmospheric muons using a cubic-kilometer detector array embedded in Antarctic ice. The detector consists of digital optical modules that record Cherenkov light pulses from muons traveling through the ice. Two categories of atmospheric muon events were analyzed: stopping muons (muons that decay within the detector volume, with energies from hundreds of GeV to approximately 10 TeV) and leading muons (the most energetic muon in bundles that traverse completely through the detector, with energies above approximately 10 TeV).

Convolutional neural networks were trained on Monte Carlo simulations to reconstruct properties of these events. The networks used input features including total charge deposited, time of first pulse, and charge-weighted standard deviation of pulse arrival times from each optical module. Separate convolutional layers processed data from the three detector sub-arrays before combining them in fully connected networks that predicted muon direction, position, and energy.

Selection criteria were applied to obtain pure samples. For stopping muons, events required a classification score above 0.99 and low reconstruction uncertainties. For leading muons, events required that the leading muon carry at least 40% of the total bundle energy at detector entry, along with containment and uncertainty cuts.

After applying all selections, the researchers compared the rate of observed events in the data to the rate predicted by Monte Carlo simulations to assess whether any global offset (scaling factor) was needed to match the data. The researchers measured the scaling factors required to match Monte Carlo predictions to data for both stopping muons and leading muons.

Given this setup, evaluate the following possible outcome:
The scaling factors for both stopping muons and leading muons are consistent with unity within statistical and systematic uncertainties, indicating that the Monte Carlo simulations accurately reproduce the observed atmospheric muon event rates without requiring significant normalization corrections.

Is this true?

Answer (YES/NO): NO